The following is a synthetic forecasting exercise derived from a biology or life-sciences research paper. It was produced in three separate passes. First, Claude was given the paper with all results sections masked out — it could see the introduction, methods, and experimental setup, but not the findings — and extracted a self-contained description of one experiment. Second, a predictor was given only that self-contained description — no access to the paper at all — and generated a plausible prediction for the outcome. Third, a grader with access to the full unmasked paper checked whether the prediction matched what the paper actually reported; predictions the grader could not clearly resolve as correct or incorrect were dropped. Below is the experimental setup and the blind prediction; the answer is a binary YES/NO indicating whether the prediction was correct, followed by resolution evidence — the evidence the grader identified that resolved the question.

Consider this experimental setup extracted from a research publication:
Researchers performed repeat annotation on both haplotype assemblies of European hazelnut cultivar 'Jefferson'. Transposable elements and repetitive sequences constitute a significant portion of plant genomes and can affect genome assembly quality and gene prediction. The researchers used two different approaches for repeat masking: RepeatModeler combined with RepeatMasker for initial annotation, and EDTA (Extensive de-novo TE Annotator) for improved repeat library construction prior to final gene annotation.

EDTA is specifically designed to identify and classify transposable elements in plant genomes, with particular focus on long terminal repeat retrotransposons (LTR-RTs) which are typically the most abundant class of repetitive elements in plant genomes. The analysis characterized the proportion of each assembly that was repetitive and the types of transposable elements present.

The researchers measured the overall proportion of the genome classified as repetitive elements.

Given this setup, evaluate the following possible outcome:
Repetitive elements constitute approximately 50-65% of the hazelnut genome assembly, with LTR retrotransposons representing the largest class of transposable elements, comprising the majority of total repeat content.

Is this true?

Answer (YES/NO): NO